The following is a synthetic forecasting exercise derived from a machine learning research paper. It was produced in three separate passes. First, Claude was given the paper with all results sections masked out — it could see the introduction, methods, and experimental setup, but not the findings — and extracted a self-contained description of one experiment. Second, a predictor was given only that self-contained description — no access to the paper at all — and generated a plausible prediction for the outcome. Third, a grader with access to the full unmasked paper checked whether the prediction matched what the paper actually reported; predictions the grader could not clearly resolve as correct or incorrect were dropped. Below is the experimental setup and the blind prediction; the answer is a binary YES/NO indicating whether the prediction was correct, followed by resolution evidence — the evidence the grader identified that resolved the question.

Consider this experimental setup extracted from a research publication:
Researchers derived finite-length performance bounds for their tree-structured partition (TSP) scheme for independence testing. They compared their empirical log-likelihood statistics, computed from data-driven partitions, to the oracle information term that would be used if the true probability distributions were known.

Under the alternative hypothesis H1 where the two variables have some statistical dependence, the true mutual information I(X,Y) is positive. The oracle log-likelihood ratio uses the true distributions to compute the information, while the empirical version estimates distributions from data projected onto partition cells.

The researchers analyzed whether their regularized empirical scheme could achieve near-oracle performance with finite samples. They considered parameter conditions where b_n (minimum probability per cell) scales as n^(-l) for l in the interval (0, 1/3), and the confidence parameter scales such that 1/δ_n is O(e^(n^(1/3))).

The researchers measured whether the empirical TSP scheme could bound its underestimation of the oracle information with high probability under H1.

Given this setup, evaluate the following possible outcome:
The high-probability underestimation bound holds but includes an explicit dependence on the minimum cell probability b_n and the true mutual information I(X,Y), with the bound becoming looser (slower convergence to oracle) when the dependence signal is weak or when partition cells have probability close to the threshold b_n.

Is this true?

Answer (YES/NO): NO